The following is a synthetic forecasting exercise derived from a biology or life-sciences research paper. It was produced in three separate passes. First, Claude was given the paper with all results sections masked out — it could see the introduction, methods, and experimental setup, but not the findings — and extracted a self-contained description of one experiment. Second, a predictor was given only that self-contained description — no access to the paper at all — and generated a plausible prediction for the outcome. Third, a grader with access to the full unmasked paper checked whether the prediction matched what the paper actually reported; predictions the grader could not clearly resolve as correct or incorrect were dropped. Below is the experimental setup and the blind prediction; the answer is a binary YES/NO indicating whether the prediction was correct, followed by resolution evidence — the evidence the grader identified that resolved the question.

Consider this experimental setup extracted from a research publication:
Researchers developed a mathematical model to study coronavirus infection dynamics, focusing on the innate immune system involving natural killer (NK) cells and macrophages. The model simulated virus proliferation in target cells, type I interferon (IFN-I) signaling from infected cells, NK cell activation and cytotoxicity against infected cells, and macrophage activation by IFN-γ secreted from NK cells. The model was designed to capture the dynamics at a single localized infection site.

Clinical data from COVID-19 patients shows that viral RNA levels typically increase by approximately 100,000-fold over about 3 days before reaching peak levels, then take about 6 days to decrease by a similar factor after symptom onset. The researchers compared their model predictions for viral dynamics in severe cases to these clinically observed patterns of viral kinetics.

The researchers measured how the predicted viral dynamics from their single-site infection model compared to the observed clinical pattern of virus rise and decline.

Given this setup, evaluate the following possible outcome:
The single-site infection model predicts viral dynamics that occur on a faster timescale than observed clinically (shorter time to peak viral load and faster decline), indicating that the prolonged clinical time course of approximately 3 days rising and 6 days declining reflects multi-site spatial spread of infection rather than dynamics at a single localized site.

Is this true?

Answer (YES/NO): YES